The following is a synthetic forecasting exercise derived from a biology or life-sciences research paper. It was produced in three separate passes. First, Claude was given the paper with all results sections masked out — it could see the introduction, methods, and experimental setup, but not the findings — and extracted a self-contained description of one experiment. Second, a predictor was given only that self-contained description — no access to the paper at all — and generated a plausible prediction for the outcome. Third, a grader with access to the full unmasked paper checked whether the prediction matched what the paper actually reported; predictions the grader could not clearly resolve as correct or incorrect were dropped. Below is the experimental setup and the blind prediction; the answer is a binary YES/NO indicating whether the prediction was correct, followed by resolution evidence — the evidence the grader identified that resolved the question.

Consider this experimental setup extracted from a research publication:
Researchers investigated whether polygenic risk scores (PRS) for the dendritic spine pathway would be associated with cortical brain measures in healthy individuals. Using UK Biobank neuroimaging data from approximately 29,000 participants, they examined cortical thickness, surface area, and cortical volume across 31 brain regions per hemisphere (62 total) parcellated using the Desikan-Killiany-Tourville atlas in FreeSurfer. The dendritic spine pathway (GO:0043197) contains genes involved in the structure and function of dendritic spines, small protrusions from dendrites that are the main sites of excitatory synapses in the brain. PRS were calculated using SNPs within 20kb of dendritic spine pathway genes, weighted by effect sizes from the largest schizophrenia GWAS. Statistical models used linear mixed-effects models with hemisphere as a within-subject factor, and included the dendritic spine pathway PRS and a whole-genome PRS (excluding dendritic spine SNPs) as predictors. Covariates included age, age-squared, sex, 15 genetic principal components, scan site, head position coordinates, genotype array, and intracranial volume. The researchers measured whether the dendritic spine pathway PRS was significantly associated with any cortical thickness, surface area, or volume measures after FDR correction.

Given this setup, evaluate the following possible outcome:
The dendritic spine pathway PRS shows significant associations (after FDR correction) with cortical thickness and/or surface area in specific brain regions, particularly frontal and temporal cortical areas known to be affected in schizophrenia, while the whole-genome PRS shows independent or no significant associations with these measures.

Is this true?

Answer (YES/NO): NO